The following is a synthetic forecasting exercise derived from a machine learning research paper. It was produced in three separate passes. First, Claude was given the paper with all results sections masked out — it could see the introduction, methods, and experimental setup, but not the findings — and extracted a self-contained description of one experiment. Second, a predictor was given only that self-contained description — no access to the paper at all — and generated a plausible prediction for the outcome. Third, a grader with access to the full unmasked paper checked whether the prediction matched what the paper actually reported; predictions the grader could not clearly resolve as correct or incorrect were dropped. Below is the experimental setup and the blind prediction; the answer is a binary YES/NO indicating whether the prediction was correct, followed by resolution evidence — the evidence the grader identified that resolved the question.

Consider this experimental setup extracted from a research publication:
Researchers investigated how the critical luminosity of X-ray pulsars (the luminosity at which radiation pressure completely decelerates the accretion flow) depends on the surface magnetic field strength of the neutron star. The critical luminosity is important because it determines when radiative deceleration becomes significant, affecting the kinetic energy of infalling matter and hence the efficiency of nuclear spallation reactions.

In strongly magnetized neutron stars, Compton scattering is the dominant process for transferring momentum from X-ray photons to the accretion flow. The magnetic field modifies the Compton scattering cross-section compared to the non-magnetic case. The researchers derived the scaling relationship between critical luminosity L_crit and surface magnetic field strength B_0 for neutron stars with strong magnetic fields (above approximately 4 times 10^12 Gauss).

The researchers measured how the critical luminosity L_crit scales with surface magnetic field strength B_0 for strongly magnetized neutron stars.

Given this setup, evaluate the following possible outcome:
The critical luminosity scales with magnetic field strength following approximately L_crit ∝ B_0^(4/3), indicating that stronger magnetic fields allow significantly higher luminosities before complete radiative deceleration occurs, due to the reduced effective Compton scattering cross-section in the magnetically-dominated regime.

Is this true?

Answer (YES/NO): NO